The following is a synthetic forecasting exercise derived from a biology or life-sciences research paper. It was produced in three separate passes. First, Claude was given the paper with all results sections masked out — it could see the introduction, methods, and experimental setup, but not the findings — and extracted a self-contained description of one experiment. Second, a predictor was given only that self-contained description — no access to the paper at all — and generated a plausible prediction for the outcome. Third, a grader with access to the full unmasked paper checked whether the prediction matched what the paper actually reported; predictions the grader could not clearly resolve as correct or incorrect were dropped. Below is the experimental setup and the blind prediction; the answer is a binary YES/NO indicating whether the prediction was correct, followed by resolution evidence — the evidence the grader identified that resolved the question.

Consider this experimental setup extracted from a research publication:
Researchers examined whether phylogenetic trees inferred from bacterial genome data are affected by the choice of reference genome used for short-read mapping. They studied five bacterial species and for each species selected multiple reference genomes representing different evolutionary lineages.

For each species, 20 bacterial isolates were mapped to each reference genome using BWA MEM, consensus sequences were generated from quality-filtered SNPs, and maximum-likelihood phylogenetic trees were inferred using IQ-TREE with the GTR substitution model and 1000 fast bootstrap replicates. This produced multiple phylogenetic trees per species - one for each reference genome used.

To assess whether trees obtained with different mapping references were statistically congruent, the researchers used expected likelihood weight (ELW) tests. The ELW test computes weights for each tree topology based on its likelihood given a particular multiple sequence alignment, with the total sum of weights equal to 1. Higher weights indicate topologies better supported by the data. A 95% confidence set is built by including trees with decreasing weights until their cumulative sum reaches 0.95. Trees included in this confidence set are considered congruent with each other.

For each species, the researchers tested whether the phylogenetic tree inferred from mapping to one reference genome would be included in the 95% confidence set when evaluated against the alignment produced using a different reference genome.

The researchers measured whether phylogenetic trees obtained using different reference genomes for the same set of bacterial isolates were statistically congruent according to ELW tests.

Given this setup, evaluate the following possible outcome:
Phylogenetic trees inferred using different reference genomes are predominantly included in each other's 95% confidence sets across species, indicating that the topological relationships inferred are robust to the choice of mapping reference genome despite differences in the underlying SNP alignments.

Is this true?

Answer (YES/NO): NO